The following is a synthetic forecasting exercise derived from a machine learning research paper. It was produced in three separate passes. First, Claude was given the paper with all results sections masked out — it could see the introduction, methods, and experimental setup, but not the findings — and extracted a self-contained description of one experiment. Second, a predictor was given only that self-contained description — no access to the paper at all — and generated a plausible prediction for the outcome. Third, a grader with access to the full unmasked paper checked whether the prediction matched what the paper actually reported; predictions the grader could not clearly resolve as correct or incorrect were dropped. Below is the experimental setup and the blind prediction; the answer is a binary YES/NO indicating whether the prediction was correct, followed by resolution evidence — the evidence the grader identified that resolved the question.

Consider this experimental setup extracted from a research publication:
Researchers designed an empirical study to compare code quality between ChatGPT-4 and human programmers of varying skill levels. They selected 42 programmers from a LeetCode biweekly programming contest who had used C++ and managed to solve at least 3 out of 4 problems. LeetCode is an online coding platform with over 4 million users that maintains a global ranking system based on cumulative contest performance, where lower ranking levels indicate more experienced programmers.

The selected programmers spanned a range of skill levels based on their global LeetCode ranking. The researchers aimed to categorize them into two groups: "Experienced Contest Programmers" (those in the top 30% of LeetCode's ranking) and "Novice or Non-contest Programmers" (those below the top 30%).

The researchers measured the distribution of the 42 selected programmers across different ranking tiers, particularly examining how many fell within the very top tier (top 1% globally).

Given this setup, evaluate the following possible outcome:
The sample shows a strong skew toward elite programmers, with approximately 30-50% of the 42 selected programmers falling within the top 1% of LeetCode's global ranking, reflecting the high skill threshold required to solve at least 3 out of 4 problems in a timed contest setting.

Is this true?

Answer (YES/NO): NO